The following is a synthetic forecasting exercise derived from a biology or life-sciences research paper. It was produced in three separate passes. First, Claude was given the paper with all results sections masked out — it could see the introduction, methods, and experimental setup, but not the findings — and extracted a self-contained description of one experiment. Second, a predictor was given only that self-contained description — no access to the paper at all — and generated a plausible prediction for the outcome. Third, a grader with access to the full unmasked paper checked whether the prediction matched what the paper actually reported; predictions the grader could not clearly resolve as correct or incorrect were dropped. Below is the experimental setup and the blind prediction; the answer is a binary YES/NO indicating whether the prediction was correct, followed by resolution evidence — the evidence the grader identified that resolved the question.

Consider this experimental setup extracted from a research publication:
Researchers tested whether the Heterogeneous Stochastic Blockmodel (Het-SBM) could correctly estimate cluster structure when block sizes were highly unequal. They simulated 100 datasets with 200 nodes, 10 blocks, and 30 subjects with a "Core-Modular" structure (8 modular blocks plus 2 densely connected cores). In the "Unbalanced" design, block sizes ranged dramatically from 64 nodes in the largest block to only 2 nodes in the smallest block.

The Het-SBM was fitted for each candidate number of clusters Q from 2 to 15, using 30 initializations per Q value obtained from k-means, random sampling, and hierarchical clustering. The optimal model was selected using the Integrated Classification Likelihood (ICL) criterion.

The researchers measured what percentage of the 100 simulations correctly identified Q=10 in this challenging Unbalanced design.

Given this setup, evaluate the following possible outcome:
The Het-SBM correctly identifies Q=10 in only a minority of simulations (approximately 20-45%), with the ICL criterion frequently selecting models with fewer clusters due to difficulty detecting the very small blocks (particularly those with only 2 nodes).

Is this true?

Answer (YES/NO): NO